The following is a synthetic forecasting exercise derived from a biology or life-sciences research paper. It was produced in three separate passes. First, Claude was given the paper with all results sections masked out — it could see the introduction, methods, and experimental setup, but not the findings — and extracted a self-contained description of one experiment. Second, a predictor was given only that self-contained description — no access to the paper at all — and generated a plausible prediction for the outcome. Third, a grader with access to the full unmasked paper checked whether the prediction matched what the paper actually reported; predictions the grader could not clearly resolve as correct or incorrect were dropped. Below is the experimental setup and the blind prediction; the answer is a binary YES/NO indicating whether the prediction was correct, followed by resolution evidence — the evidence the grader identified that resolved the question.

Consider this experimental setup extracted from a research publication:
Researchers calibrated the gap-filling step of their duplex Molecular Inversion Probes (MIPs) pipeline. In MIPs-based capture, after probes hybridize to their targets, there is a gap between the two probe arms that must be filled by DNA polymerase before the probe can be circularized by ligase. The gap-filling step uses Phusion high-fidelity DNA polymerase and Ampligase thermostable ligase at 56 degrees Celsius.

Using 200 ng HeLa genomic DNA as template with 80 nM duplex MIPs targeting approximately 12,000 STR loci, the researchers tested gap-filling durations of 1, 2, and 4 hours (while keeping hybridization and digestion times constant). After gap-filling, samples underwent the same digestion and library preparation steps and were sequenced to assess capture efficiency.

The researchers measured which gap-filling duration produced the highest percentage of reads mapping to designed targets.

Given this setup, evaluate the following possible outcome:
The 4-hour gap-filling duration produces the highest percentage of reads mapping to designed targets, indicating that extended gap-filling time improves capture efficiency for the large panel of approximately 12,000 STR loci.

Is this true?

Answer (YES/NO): YES